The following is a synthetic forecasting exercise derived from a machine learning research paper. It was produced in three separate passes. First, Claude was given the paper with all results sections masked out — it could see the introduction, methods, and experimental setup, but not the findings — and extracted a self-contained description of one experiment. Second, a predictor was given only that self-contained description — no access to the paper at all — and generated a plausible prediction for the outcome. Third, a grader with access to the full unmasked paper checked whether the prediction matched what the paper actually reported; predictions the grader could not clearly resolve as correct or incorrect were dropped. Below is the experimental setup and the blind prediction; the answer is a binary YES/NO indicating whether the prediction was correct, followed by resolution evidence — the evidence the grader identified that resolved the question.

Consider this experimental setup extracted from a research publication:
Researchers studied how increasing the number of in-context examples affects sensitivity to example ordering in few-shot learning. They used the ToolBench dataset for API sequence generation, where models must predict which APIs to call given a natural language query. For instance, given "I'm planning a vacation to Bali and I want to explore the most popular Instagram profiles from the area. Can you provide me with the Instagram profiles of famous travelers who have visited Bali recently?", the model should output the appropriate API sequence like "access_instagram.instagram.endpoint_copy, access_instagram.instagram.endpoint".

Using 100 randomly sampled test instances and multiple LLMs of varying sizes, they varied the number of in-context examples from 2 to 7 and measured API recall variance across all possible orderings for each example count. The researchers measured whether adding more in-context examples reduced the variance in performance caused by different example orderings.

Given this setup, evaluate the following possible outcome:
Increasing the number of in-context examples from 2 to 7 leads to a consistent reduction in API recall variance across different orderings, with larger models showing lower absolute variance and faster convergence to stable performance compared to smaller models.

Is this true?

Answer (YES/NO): NO